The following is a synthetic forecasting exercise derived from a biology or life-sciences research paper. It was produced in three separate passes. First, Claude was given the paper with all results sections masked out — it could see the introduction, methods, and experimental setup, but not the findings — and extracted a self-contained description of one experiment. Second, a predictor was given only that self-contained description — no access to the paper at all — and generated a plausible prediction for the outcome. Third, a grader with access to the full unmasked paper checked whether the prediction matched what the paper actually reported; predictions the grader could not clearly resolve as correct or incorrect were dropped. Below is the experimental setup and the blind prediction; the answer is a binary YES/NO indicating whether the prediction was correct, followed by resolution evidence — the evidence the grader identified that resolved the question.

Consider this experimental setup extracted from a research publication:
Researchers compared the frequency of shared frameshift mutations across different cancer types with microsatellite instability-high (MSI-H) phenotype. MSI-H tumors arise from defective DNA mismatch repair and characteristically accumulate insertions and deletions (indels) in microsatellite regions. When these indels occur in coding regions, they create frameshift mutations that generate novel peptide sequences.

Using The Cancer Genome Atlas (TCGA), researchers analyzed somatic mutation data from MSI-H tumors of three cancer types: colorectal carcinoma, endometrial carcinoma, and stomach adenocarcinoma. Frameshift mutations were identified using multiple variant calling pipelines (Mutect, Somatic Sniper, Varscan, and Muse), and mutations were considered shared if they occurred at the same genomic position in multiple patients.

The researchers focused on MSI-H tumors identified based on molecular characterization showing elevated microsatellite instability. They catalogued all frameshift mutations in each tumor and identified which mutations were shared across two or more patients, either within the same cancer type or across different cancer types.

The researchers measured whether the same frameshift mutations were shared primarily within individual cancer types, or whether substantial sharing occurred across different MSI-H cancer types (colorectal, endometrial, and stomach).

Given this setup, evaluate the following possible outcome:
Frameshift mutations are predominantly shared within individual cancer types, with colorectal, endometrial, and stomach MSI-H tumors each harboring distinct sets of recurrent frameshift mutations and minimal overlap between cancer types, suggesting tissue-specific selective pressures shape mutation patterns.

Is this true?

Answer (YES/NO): NO